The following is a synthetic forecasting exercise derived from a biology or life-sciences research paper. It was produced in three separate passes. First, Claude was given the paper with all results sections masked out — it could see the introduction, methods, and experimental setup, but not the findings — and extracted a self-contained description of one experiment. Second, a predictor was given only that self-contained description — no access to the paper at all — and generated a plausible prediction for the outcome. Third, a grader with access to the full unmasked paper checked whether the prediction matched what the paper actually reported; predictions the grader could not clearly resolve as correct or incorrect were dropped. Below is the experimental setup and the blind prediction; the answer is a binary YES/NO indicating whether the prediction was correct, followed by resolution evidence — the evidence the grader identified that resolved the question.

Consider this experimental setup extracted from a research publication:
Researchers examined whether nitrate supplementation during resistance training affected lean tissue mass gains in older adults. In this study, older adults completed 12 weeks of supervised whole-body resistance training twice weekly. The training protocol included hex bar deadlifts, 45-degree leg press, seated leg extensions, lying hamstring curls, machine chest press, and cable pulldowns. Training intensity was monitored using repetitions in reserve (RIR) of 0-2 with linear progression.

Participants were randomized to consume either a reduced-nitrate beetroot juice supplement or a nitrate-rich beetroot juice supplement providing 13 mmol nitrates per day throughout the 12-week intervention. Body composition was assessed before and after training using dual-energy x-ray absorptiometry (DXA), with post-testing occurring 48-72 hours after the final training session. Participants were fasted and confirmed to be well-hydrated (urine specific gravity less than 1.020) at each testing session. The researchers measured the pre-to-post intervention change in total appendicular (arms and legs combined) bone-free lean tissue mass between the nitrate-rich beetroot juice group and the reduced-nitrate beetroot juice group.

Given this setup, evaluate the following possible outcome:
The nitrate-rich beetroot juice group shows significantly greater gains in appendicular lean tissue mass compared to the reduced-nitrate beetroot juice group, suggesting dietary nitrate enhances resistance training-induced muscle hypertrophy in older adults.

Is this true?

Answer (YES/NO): NO